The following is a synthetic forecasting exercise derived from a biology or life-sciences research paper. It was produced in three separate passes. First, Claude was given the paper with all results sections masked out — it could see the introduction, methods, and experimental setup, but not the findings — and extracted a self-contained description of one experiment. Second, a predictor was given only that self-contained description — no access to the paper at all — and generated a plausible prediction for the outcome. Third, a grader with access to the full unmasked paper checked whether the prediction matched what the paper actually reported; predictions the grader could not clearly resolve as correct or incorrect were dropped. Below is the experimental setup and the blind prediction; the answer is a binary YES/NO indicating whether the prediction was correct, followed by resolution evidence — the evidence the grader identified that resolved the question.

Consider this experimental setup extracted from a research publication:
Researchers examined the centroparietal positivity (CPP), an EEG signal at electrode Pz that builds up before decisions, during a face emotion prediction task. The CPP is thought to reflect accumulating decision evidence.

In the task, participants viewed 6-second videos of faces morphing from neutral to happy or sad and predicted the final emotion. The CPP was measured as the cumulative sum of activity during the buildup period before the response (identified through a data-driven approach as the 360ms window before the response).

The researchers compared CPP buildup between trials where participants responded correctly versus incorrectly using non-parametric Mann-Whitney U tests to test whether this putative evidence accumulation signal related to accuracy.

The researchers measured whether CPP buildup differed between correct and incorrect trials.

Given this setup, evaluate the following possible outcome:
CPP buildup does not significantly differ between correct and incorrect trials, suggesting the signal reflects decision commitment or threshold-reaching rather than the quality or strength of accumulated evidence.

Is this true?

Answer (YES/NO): YES